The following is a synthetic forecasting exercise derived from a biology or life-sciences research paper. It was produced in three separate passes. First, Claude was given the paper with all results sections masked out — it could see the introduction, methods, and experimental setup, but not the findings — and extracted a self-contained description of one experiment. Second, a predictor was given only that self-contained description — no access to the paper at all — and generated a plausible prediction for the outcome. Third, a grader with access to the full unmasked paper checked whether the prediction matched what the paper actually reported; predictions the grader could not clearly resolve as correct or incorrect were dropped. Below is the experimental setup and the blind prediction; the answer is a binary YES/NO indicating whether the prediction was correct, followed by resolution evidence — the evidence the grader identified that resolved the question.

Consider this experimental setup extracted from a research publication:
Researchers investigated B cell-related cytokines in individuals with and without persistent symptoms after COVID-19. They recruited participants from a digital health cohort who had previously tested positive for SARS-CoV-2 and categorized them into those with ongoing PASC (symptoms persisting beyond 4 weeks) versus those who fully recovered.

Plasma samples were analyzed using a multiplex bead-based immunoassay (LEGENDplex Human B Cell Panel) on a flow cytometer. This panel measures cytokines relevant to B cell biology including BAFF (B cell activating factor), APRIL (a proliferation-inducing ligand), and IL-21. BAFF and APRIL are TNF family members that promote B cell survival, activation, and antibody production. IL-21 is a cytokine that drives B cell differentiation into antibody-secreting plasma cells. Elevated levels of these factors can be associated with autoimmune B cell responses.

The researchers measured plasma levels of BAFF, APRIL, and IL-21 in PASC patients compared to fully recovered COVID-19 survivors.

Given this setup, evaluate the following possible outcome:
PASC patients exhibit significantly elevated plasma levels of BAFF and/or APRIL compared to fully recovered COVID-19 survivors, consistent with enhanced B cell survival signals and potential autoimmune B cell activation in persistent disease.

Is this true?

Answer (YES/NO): NO